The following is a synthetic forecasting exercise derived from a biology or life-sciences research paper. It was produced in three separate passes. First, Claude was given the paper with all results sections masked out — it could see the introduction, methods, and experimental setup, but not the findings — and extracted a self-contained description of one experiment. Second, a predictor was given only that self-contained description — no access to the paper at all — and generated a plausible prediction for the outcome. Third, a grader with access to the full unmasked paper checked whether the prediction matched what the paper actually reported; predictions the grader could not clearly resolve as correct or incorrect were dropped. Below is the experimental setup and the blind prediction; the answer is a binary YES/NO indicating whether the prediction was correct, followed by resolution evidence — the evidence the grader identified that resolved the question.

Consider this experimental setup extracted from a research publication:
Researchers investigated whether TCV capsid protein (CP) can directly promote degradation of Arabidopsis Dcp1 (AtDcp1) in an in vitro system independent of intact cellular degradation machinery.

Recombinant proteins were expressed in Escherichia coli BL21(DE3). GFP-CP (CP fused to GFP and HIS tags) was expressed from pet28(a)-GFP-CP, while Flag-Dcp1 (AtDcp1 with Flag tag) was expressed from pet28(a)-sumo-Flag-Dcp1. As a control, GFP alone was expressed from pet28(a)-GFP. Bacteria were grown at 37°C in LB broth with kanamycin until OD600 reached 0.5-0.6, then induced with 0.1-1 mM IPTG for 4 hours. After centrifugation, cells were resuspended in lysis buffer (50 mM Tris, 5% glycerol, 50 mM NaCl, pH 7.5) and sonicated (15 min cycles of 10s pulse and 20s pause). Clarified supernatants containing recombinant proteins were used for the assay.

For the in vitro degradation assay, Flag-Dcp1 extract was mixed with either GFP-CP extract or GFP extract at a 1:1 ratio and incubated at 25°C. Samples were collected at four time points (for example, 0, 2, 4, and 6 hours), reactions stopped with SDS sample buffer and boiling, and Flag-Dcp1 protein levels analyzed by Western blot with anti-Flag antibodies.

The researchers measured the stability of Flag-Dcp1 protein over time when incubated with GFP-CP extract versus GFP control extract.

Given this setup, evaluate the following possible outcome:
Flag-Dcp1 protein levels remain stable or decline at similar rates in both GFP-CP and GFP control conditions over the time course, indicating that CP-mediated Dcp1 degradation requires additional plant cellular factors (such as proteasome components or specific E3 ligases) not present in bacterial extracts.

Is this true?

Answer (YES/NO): NO